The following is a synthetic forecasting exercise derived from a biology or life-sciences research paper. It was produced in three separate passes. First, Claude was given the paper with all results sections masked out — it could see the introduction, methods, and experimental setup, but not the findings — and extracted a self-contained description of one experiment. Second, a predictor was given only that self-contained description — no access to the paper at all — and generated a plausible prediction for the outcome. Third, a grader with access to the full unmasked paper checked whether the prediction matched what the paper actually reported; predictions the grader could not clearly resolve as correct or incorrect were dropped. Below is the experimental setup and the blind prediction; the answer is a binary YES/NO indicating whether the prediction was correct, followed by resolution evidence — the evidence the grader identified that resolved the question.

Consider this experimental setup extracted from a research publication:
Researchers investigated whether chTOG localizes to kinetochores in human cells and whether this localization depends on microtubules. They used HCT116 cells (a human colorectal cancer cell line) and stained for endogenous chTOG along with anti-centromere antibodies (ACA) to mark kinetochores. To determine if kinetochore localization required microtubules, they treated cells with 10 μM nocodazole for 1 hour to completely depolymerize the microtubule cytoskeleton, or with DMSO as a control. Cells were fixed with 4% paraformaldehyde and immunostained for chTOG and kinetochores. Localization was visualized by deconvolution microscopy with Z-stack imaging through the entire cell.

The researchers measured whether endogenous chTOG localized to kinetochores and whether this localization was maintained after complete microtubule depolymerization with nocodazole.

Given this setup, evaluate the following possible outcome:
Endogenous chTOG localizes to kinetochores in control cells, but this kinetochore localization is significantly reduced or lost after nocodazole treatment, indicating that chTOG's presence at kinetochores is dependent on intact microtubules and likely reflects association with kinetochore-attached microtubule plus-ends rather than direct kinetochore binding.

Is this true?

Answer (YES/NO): NO